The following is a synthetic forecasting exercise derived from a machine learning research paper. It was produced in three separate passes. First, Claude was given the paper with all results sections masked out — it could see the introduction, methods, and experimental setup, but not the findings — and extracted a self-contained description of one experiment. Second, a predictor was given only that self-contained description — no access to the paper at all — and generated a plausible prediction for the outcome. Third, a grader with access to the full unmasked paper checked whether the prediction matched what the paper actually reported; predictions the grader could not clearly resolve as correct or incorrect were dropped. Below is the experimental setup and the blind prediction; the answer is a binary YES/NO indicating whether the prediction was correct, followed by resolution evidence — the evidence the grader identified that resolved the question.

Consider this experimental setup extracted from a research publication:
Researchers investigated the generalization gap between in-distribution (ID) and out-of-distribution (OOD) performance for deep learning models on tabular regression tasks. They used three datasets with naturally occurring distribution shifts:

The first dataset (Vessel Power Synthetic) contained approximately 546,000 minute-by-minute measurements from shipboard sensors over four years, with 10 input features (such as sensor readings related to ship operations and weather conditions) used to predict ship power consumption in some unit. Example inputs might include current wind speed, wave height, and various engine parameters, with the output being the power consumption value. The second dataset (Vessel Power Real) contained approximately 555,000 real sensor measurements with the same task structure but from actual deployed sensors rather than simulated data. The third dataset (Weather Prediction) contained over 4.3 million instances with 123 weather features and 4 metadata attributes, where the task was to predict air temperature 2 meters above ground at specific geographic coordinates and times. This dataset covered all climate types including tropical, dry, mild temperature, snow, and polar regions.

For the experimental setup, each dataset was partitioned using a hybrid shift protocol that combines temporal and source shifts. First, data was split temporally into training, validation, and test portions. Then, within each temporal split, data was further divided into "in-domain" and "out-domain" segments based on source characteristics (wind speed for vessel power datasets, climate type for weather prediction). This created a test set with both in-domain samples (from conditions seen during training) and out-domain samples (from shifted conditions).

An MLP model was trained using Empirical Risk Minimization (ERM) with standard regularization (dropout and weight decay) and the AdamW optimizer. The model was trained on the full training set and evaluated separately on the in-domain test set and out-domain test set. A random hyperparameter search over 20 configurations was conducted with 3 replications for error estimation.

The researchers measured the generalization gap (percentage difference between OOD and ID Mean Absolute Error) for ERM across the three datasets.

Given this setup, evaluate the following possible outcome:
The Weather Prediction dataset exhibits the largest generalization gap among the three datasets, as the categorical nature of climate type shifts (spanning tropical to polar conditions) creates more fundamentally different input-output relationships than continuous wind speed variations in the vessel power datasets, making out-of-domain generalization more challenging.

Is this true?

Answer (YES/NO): NO